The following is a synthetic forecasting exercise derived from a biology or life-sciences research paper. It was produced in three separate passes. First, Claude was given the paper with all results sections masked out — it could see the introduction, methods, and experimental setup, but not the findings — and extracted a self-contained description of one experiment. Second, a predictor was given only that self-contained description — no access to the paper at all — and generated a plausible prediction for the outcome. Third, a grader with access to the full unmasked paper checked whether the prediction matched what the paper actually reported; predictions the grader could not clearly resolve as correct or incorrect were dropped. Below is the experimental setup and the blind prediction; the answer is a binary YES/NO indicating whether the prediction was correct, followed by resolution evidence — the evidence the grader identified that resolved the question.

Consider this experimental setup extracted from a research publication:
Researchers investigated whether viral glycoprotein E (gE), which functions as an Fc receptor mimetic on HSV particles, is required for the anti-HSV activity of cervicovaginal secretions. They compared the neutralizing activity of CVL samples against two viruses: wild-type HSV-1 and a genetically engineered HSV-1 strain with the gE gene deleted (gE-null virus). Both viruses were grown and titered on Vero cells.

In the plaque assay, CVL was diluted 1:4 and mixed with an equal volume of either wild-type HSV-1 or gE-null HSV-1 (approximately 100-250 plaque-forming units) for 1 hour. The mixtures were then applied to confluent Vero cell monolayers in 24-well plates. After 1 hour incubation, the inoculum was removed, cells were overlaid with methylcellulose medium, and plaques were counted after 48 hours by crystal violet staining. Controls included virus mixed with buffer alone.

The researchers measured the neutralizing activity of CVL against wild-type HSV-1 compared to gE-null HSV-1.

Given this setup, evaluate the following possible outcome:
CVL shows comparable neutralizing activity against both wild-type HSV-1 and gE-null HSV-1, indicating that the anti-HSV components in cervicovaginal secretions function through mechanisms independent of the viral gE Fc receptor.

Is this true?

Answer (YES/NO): NO